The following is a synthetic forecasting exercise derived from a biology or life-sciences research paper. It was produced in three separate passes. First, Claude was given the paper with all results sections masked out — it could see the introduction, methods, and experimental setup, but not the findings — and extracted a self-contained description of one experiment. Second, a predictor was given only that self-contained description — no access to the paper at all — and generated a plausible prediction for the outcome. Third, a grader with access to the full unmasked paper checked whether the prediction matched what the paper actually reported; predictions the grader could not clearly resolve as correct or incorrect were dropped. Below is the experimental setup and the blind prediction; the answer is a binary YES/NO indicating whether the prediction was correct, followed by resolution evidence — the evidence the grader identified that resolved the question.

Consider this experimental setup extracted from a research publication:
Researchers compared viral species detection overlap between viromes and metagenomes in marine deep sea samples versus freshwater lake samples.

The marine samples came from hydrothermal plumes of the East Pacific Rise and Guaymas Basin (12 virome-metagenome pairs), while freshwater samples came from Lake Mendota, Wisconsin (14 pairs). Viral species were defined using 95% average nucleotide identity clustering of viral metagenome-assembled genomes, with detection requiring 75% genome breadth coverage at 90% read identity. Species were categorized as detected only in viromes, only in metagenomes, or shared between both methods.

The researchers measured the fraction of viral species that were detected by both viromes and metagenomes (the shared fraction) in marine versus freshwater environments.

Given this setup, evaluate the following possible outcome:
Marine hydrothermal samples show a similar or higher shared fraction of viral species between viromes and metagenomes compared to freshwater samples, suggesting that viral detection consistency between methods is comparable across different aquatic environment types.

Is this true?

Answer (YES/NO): YES